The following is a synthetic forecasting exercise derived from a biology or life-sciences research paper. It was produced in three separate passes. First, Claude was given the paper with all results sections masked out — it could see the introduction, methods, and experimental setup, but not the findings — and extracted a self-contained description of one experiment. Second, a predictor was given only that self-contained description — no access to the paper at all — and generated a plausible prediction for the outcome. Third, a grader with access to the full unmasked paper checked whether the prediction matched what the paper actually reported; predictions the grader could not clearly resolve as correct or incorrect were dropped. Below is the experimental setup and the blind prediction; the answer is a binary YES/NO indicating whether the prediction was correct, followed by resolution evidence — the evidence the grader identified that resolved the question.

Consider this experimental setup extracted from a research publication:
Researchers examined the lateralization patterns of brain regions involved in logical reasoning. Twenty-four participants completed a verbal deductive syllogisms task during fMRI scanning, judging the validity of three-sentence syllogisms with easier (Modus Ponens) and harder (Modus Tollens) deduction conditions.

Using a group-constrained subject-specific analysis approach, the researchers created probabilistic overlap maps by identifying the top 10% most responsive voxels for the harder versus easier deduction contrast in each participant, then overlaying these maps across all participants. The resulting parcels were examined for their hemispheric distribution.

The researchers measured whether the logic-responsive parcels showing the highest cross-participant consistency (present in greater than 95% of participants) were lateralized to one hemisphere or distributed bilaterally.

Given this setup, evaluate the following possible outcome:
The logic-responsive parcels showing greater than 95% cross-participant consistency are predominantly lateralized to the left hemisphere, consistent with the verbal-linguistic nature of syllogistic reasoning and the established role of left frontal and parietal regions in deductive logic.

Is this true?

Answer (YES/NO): NO